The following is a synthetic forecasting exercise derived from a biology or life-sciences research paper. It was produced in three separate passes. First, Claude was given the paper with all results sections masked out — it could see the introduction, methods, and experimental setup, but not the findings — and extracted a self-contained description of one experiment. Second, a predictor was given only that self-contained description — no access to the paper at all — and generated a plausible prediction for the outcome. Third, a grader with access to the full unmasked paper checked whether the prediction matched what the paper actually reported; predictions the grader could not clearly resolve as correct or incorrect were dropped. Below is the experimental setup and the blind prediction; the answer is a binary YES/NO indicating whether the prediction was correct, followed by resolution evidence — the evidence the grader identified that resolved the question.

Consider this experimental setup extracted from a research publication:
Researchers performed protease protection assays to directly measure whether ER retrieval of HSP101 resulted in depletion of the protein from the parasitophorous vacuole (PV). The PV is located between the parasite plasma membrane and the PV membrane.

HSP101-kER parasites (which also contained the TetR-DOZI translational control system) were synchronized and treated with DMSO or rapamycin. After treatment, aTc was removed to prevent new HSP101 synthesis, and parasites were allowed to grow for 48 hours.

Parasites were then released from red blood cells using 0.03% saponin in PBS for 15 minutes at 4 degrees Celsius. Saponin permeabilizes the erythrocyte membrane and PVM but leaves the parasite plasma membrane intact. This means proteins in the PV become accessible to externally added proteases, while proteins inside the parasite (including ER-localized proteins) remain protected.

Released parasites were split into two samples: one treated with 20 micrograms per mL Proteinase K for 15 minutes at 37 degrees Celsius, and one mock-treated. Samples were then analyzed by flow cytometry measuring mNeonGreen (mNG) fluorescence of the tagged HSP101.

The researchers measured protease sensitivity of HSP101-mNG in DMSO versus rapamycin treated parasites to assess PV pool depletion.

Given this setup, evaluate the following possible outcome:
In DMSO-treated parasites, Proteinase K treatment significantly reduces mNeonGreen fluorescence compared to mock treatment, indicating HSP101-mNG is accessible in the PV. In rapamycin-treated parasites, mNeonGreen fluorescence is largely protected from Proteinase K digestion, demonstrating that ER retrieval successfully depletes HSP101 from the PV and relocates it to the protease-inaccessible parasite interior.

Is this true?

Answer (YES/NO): YES